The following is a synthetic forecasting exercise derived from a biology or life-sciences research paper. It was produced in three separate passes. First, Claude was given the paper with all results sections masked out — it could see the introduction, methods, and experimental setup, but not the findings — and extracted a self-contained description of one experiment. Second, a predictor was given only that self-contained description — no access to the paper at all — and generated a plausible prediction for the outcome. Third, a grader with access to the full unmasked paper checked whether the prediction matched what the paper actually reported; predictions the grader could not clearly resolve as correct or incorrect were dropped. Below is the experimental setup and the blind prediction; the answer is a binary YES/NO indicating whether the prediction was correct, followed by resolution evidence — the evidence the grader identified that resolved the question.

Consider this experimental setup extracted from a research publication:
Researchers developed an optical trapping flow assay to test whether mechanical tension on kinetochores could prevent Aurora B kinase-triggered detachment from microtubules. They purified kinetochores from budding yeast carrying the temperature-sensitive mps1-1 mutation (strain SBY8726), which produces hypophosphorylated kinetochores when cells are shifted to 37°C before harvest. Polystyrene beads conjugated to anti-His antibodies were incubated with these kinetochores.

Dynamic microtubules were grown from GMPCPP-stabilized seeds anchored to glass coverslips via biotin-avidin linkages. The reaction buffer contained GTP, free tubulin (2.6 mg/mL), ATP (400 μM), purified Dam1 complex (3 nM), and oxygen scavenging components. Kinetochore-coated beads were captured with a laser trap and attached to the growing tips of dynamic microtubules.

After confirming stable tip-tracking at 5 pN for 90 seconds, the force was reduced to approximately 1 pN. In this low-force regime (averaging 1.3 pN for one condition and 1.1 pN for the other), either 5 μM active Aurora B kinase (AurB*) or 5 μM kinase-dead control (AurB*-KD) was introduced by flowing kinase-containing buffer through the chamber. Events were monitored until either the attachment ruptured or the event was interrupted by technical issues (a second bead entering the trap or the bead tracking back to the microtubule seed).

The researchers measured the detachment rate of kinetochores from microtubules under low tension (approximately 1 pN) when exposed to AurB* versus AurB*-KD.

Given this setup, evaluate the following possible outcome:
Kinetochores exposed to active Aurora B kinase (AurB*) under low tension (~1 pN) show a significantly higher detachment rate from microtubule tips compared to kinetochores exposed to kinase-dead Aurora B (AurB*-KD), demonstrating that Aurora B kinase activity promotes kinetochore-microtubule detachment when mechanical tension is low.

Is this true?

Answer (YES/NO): YES